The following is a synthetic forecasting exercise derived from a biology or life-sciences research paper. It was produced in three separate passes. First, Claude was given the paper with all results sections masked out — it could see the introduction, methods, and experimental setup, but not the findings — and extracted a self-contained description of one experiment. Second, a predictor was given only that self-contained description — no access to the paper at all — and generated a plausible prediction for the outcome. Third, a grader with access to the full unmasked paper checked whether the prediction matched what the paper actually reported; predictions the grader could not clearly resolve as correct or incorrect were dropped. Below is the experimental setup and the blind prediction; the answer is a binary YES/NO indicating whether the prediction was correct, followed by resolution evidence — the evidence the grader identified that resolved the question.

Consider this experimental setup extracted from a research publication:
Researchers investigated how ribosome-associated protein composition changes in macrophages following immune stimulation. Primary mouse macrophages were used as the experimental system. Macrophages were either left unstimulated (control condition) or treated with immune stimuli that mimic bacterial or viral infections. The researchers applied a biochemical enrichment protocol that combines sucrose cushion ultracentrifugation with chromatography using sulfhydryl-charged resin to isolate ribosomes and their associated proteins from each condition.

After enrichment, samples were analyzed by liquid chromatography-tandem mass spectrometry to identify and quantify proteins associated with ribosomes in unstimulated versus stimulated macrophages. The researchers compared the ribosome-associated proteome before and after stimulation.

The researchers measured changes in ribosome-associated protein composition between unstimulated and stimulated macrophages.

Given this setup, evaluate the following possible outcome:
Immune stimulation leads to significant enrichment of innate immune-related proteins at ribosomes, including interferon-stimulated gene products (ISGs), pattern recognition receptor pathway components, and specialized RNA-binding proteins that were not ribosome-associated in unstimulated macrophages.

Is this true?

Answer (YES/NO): YES